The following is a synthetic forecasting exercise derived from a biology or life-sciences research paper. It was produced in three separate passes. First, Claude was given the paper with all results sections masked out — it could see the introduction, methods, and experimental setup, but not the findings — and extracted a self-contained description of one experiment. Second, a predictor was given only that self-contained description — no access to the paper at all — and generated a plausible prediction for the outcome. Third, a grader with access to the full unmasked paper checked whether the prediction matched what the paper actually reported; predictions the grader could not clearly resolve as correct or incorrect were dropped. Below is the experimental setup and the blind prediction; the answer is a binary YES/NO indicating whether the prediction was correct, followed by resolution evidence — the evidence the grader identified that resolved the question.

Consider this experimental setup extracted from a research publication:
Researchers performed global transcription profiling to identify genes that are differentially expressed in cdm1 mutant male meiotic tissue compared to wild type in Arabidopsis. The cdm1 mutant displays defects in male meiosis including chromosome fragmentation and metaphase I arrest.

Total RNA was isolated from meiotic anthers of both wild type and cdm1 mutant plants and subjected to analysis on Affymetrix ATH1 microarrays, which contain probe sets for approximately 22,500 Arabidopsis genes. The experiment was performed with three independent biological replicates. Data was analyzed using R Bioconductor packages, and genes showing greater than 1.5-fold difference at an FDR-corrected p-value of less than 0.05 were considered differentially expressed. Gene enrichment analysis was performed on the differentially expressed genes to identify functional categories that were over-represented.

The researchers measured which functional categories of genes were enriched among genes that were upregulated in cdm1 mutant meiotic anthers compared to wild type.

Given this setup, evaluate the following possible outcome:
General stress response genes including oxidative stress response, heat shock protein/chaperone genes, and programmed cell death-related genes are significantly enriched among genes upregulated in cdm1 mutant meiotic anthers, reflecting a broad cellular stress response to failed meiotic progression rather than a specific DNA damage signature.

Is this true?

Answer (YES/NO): NO